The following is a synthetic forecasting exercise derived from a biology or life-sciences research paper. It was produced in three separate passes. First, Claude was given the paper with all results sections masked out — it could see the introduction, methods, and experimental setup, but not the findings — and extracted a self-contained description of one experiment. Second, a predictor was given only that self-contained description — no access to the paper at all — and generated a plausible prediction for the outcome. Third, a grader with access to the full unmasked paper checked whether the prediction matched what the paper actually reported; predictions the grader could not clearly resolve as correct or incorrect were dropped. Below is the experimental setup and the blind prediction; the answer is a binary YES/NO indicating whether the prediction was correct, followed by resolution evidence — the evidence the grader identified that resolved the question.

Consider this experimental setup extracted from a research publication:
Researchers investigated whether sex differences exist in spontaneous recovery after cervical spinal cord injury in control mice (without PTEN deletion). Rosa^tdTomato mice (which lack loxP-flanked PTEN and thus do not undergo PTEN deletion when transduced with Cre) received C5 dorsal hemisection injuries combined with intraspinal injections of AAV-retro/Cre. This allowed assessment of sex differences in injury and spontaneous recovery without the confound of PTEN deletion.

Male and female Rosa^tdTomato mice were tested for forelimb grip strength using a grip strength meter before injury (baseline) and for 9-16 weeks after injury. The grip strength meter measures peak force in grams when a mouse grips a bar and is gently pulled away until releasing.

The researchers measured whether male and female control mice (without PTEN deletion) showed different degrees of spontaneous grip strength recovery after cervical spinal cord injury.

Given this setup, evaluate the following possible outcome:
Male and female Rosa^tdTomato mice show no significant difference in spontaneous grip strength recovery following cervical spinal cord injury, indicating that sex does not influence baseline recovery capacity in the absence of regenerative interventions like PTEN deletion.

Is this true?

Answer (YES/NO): YES